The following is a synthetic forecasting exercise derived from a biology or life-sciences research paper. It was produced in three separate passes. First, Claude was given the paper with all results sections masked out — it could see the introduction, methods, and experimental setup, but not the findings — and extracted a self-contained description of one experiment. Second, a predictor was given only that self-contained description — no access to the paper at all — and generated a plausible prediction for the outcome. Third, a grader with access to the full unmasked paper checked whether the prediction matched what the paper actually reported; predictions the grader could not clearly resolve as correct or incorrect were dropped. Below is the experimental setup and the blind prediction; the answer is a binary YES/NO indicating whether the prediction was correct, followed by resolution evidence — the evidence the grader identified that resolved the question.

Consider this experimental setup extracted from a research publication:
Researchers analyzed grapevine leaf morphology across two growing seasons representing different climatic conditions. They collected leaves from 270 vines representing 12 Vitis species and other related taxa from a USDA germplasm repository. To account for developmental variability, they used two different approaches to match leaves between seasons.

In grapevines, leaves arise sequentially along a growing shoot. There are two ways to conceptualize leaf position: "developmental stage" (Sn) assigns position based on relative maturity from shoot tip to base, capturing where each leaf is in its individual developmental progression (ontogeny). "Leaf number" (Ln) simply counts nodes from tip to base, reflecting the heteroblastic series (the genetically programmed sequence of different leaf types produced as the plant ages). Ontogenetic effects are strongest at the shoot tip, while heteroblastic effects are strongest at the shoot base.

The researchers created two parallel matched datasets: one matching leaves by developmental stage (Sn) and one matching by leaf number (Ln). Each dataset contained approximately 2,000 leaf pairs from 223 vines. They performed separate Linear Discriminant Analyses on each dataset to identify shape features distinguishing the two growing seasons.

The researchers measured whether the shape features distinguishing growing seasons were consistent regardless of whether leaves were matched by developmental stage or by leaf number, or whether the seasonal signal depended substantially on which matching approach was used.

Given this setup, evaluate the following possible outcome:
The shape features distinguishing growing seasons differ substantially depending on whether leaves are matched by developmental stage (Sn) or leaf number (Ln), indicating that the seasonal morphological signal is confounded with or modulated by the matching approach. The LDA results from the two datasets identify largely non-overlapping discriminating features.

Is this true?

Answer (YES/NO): NO